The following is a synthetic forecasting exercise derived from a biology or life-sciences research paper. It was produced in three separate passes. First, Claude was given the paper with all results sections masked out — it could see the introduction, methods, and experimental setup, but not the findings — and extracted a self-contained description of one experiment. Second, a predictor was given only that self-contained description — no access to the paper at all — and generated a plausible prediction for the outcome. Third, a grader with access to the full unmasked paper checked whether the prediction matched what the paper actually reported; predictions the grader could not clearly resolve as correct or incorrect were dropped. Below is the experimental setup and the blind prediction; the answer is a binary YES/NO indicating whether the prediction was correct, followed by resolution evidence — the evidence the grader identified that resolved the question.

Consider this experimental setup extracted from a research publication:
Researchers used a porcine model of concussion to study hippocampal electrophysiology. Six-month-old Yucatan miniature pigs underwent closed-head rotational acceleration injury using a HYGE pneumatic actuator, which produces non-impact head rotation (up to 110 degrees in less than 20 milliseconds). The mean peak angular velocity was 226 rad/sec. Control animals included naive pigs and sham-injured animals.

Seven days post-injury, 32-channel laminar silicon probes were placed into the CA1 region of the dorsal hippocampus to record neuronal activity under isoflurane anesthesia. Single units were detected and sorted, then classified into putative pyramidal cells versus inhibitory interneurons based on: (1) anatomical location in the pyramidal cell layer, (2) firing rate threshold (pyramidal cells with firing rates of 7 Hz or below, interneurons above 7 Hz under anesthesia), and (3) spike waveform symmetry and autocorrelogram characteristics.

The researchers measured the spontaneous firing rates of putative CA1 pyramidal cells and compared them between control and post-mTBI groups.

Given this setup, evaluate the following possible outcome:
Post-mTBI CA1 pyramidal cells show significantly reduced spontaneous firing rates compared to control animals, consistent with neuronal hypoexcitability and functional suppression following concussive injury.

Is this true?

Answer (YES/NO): NO